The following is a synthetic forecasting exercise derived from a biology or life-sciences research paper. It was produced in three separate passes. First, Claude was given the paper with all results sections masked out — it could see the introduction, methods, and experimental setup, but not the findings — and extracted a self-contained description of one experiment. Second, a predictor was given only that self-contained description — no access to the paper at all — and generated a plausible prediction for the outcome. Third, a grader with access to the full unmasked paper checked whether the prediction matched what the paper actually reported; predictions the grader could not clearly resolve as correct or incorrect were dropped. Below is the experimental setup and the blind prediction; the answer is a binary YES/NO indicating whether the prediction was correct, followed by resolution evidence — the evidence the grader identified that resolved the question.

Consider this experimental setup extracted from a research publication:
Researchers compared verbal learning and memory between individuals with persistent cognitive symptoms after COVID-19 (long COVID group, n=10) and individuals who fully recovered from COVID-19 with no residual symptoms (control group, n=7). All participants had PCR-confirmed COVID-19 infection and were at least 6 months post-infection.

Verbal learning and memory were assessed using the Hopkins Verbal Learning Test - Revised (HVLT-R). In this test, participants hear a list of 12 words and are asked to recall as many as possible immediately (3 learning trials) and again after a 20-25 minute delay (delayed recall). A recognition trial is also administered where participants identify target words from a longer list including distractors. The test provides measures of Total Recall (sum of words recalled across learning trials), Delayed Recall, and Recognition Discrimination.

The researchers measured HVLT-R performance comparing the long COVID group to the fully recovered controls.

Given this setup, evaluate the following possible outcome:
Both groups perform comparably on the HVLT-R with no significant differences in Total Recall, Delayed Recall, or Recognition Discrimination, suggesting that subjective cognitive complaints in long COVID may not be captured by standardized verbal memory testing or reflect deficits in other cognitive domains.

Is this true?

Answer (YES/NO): YES